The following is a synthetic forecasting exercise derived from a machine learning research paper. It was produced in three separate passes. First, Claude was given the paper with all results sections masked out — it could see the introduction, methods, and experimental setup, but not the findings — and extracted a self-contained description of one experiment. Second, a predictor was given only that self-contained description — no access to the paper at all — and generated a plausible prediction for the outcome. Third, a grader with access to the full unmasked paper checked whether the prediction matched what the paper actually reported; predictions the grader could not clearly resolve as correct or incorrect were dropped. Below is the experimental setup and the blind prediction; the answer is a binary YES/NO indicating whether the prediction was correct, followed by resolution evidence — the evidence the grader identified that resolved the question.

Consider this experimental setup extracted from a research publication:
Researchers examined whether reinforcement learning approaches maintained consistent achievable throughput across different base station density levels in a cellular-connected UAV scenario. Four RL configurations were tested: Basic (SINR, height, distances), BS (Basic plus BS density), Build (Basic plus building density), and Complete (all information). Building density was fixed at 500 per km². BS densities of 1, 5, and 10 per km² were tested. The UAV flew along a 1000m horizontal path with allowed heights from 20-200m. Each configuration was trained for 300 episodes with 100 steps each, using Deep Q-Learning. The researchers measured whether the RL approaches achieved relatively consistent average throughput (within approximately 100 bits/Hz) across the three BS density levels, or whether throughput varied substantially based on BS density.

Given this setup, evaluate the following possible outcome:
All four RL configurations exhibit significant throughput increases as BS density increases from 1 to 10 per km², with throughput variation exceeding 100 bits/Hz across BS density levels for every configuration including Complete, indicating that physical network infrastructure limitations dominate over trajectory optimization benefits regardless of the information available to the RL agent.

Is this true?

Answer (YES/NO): NO